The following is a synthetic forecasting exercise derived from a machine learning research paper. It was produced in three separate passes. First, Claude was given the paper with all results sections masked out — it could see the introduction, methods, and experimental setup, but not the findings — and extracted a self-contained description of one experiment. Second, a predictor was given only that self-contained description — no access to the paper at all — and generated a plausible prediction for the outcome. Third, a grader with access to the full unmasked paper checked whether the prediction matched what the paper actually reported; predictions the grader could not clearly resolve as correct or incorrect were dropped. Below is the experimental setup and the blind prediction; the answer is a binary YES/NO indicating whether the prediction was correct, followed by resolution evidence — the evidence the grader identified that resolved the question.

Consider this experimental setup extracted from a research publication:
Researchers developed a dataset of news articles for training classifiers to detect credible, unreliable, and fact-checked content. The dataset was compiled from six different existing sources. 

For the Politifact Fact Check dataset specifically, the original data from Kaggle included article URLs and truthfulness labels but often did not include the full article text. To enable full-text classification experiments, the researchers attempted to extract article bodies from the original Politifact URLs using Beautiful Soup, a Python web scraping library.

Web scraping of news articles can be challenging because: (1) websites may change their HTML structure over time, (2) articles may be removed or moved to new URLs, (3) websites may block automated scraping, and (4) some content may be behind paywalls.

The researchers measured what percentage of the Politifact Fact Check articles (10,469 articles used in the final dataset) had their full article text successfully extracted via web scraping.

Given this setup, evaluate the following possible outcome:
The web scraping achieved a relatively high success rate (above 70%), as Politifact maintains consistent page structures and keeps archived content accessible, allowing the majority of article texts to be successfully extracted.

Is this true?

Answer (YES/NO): YES